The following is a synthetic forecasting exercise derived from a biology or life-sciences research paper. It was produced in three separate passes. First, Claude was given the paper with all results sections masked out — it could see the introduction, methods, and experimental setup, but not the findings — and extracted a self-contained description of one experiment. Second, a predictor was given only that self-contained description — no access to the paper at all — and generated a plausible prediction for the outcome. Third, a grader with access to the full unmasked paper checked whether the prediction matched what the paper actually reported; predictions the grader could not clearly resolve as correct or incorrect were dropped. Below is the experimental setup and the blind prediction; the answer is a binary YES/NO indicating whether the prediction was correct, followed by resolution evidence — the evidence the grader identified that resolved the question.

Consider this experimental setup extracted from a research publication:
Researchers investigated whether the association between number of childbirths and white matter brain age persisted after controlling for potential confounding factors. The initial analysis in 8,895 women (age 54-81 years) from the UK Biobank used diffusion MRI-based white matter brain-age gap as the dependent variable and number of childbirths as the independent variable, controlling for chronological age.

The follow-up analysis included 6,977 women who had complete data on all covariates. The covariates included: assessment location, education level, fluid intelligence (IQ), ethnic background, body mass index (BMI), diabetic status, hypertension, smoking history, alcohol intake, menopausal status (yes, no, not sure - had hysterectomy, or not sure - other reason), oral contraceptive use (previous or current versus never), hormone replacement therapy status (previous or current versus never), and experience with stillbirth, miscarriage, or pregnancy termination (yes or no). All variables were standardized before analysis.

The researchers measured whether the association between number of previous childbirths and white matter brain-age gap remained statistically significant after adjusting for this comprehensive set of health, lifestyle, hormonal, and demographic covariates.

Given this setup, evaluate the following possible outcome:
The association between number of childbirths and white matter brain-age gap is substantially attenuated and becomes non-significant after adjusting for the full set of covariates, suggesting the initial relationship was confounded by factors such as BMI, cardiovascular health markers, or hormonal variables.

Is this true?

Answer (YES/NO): NO